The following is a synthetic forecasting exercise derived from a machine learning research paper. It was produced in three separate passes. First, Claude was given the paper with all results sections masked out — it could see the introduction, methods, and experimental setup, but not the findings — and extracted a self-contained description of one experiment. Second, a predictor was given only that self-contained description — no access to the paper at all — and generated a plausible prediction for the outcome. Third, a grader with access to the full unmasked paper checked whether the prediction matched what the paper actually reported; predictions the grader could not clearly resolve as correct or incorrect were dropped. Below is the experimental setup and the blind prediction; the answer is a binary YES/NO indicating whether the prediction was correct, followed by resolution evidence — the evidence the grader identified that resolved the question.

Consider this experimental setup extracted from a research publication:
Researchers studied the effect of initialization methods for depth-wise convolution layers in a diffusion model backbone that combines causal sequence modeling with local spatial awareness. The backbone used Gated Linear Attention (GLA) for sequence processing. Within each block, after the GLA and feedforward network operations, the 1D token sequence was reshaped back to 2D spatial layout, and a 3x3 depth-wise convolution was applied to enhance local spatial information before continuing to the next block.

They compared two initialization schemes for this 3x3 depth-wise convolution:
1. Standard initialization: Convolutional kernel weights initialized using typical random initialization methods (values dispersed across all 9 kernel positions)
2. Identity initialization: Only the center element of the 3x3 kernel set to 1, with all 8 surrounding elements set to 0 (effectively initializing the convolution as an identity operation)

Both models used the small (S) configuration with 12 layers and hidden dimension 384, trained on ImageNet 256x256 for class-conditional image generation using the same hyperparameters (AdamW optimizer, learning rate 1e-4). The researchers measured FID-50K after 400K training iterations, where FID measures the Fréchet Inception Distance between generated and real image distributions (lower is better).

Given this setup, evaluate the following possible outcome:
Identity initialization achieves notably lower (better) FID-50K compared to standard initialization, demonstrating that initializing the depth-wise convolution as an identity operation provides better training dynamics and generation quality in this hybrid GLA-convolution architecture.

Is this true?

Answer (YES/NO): YES